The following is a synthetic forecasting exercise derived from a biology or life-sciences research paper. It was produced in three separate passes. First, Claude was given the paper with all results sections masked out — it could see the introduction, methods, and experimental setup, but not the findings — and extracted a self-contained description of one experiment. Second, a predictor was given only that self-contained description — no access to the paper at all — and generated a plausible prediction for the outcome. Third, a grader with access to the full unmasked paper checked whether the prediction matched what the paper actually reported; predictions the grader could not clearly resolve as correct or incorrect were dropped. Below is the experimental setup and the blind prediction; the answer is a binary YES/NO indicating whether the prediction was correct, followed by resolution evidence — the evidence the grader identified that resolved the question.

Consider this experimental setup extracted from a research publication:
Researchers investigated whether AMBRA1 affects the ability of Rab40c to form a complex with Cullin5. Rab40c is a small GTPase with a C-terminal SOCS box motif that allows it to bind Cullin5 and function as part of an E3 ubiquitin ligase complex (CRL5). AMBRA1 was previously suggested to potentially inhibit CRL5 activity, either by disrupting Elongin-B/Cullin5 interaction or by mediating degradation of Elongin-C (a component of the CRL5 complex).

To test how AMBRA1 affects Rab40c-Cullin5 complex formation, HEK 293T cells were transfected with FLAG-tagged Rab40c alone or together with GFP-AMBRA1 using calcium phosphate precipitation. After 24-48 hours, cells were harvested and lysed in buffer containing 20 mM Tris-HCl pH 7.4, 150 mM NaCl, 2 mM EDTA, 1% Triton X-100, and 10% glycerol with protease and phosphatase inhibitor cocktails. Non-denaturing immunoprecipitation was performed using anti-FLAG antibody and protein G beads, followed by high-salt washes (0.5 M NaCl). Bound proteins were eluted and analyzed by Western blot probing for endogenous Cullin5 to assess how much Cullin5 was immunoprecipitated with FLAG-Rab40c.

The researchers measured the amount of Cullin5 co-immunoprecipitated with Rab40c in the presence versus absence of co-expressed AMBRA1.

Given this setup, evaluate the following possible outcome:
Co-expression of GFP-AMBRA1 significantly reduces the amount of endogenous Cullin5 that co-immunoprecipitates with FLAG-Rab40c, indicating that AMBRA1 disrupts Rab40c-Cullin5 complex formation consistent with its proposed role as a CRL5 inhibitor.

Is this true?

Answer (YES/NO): NO